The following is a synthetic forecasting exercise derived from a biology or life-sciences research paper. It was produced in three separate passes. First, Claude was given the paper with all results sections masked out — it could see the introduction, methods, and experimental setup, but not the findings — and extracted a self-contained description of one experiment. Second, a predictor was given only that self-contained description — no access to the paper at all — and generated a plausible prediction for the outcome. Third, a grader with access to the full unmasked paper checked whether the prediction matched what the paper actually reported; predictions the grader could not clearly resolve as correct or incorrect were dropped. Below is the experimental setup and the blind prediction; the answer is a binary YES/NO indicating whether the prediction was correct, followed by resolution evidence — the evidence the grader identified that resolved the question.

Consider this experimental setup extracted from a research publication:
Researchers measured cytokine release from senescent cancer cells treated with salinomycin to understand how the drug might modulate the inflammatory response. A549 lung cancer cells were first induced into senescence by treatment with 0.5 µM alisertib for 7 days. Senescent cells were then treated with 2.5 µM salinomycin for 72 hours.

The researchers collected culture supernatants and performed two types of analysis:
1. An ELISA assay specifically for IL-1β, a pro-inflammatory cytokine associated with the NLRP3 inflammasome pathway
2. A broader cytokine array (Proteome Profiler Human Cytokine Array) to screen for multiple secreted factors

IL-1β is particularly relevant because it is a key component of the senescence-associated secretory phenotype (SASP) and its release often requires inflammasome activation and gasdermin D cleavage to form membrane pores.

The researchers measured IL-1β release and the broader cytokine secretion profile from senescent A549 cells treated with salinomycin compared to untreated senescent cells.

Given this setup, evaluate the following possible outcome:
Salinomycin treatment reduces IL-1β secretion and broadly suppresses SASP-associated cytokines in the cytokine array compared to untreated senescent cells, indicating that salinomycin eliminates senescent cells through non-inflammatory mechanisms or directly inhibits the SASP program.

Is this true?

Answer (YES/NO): NO